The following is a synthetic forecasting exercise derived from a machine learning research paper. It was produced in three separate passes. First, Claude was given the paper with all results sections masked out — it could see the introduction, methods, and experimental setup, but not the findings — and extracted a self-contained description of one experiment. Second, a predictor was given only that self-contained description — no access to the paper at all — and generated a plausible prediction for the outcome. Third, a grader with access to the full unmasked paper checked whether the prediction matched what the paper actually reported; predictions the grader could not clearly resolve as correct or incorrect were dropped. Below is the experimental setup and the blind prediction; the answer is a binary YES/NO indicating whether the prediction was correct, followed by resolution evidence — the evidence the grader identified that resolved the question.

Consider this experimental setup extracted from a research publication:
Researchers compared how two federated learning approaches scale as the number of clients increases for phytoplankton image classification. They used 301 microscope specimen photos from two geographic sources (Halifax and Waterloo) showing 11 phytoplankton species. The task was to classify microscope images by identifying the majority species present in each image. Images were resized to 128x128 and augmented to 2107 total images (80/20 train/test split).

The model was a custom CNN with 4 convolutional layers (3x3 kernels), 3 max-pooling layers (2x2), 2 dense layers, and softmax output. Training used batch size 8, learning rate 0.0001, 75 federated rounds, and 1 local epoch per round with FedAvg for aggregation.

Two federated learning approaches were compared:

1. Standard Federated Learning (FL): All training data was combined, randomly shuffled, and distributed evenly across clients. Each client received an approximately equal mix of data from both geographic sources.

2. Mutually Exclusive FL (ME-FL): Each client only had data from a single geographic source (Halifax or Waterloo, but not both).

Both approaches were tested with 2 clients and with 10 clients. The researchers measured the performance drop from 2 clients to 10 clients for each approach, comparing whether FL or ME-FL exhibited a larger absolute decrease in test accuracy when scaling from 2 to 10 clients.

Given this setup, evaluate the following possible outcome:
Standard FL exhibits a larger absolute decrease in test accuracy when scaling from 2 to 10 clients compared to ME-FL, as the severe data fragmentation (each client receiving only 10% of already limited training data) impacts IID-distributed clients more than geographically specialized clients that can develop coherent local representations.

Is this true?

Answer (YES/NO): NO